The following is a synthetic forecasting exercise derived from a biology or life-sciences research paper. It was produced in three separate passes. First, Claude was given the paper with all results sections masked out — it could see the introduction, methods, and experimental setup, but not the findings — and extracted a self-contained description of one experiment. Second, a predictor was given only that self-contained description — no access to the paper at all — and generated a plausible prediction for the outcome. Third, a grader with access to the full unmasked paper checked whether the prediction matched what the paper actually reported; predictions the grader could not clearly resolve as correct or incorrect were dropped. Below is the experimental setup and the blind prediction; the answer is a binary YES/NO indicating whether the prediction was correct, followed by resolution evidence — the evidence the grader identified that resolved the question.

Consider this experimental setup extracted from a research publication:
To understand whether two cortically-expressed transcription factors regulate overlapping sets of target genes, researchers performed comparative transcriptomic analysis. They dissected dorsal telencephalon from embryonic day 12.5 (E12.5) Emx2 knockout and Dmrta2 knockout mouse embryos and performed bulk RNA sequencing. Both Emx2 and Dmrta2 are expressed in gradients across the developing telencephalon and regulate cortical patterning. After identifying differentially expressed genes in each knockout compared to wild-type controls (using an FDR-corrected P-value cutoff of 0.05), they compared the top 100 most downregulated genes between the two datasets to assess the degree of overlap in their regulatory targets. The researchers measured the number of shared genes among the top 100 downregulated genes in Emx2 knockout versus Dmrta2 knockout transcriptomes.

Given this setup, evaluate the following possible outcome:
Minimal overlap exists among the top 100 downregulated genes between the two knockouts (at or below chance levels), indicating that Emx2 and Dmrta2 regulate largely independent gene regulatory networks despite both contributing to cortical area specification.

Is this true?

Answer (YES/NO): NO